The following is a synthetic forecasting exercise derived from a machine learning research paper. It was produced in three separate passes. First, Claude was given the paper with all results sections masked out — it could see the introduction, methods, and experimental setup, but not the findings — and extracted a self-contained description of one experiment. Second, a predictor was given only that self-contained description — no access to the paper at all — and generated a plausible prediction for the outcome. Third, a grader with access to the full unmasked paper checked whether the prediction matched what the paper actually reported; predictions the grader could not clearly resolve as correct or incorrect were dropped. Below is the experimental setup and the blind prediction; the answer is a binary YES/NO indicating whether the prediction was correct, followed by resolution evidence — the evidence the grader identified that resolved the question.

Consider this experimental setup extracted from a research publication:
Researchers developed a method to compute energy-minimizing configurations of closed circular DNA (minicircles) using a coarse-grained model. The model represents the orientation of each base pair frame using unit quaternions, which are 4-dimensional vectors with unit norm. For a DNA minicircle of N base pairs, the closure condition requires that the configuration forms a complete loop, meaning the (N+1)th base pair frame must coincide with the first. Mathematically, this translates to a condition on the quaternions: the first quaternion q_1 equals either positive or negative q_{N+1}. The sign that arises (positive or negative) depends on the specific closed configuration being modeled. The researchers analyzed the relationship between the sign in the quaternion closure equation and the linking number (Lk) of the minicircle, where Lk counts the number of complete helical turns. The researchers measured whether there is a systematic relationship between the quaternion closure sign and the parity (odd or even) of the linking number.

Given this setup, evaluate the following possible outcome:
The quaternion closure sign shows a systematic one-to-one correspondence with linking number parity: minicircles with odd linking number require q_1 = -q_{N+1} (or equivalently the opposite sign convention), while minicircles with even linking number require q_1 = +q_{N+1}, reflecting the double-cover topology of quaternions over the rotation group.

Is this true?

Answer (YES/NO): NO